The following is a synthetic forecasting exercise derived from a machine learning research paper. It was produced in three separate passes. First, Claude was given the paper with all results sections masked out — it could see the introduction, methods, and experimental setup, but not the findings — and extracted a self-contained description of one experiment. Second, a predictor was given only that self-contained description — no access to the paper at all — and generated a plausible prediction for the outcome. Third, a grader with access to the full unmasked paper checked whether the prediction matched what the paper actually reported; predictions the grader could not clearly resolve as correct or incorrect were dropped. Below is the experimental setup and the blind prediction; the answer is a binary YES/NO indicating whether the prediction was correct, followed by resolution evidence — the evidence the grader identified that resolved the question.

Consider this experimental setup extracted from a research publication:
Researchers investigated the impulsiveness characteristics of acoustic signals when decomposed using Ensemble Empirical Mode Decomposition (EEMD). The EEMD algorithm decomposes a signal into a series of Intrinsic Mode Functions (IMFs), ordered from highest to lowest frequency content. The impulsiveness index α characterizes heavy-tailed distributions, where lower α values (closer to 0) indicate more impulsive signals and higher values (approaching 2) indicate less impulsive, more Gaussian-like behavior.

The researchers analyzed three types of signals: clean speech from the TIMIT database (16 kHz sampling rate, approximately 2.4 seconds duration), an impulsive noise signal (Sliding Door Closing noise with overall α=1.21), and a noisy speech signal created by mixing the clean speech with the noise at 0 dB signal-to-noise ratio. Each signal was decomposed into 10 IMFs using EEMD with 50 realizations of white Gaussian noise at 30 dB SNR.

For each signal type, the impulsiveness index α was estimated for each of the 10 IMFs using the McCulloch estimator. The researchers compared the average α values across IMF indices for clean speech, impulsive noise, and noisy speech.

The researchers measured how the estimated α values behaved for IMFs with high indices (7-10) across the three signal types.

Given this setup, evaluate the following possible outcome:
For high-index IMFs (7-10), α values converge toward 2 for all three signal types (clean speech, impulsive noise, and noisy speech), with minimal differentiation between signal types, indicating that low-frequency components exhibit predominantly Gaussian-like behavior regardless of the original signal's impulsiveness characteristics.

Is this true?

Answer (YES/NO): NO